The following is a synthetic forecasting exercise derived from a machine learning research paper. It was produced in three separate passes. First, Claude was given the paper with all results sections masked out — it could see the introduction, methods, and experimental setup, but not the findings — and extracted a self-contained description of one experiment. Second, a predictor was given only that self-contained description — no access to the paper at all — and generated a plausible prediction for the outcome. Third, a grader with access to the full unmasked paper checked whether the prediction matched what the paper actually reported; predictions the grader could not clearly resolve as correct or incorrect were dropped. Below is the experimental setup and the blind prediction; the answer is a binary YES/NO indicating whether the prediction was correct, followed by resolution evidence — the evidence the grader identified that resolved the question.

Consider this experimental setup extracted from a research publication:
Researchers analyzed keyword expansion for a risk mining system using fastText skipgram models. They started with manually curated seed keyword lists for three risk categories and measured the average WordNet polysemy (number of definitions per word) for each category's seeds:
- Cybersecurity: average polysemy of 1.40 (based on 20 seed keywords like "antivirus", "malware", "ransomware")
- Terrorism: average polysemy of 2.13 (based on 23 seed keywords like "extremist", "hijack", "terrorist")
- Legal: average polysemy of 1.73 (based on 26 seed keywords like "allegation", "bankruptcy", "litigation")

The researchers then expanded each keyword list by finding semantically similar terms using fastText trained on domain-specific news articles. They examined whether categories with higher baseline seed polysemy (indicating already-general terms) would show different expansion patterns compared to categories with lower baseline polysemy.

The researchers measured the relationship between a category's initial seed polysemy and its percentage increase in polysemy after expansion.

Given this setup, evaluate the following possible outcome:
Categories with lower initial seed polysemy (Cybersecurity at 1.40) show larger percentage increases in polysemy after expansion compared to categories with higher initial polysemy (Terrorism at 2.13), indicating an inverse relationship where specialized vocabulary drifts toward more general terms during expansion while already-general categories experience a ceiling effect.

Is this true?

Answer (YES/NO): NO